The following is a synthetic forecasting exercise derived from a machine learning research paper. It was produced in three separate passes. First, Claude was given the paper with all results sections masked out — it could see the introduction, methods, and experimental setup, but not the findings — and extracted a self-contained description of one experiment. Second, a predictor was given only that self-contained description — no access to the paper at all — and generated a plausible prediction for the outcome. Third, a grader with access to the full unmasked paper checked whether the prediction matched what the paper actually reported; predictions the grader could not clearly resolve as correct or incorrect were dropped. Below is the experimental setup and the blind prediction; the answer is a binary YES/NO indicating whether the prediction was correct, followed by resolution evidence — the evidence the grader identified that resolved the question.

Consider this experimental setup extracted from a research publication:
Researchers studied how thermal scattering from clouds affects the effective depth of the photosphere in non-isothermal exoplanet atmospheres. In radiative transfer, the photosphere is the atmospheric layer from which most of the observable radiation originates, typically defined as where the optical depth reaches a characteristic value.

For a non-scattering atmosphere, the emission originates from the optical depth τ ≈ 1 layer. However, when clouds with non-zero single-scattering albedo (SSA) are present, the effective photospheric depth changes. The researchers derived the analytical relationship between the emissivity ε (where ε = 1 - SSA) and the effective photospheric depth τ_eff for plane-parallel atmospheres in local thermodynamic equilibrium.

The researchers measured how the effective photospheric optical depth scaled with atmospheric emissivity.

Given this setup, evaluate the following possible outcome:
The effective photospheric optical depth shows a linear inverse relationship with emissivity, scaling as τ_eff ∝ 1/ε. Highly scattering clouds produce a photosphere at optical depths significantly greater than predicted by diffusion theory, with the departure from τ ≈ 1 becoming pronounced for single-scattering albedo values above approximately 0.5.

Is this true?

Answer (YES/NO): NO